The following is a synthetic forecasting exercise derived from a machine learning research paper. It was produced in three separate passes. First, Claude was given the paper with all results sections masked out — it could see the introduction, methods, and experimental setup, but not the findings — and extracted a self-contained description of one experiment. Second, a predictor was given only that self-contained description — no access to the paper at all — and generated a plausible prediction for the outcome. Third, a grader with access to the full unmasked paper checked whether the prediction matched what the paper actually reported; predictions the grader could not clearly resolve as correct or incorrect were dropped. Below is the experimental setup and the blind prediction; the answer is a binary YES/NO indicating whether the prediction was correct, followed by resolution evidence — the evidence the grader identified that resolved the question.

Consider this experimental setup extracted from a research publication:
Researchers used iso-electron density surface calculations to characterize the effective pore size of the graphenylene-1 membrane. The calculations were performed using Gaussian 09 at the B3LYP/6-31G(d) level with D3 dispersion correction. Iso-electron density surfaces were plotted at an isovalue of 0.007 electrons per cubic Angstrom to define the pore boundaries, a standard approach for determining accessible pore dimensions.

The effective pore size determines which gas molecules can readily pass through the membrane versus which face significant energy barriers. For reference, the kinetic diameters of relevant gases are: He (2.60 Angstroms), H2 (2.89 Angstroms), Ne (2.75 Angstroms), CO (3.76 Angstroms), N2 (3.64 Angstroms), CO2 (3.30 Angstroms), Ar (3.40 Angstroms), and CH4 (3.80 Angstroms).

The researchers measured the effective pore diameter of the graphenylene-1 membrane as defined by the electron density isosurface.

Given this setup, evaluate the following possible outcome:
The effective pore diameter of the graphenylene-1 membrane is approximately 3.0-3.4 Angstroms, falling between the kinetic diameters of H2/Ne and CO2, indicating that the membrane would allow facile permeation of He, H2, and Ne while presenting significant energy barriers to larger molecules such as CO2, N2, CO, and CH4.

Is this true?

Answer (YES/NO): NO